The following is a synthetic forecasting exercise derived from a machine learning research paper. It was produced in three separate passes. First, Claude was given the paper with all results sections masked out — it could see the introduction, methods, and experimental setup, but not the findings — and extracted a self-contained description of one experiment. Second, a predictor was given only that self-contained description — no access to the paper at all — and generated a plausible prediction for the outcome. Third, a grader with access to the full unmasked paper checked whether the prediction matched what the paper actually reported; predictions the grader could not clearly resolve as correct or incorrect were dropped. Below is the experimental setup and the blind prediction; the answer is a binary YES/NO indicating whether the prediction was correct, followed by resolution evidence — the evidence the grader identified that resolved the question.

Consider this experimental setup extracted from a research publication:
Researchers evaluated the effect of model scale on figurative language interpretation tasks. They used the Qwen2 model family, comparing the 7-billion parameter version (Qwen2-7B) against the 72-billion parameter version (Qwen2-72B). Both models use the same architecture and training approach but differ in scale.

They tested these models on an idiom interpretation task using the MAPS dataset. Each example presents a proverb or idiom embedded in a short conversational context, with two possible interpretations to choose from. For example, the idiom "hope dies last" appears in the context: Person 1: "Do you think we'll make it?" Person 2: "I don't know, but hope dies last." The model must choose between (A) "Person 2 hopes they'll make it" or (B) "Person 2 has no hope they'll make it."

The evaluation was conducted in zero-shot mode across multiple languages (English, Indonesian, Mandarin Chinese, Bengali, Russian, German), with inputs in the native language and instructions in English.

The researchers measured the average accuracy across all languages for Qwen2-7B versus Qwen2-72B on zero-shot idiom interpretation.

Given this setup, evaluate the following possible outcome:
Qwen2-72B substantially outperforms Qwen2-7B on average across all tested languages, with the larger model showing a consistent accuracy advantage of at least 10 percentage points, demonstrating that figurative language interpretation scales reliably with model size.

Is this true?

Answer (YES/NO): NO